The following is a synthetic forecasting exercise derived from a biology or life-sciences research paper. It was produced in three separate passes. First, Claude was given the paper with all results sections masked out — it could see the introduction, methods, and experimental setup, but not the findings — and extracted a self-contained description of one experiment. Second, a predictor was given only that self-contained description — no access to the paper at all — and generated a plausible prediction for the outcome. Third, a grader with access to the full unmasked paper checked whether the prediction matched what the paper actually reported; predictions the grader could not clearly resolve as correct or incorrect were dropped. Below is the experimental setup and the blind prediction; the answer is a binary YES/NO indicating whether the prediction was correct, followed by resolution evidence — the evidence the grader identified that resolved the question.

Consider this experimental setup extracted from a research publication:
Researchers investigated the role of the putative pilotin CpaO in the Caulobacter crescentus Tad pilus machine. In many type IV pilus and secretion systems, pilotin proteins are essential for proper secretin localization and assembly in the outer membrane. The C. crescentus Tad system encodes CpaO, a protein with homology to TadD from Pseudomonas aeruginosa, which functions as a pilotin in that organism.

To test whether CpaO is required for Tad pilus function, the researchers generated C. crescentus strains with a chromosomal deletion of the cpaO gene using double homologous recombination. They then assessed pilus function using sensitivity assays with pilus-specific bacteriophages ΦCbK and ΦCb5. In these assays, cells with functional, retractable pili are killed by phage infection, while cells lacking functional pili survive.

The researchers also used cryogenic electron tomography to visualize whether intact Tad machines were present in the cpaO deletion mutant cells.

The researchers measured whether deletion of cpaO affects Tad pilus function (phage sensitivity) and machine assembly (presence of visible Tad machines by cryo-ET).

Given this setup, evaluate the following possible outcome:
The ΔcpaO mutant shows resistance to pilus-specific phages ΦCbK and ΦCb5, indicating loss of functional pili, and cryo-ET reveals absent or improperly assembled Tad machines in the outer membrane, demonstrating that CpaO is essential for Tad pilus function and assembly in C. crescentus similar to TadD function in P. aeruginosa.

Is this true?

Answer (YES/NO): NO